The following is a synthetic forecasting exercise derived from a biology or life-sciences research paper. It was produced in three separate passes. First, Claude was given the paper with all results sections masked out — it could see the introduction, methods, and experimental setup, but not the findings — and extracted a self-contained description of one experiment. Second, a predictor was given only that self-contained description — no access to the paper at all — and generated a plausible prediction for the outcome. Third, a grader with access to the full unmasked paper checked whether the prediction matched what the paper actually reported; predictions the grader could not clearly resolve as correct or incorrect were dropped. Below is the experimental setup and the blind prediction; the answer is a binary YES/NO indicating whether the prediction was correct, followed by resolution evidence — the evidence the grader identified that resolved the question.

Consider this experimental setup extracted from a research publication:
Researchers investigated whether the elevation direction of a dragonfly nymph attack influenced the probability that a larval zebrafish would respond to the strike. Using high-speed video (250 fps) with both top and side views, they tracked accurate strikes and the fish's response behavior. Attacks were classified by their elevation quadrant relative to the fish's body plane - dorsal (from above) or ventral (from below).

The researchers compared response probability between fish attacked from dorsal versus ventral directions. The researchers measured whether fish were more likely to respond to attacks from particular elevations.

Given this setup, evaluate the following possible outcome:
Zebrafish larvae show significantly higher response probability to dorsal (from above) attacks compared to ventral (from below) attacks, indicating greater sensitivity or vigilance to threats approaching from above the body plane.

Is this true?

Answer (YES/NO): NO